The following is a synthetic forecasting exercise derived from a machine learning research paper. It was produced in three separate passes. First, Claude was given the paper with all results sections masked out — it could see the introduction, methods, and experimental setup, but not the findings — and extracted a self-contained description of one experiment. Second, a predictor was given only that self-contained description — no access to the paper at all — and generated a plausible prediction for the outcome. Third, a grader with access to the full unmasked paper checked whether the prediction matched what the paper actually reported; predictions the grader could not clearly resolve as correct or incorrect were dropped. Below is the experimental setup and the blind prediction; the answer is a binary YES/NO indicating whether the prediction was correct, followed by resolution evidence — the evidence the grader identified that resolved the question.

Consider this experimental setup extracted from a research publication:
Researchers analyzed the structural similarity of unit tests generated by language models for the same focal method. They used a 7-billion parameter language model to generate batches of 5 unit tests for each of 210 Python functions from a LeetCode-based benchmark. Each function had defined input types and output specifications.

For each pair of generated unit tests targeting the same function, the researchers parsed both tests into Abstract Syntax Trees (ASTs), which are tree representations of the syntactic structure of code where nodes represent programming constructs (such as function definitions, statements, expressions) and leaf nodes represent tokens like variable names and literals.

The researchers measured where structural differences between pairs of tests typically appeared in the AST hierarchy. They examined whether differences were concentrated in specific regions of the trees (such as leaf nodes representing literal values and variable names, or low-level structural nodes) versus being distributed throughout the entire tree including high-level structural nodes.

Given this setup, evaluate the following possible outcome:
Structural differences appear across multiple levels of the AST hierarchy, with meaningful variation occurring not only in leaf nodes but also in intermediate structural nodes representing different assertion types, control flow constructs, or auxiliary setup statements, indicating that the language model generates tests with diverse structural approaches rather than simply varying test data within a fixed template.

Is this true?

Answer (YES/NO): NO